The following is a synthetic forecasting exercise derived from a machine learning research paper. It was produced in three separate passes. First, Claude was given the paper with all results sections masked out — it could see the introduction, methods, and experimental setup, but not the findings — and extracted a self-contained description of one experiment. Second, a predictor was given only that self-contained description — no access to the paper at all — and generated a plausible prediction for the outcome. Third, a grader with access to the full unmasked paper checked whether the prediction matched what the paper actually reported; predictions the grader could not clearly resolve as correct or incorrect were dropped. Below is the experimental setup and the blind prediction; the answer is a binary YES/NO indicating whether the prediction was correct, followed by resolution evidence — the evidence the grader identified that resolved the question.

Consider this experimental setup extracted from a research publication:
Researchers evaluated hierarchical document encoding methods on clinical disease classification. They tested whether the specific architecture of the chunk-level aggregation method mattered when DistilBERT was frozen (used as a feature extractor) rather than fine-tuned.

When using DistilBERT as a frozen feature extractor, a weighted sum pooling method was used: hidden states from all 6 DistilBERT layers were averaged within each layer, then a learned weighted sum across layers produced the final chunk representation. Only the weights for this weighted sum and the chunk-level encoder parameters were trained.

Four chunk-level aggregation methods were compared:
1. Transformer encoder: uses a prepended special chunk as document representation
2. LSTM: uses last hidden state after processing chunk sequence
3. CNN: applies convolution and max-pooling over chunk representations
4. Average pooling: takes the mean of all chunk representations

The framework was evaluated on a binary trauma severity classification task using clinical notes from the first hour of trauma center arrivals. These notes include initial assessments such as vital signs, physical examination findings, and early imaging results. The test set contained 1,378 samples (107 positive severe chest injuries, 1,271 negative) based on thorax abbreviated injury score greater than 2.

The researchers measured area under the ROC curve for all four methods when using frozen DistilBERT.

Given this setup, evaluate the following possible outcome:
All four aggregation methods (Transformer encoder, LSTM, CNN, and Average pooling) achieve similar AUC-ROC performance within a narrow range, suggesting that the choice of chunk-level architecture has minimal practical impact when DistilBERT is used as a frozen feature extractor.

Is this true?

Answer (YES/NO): NO